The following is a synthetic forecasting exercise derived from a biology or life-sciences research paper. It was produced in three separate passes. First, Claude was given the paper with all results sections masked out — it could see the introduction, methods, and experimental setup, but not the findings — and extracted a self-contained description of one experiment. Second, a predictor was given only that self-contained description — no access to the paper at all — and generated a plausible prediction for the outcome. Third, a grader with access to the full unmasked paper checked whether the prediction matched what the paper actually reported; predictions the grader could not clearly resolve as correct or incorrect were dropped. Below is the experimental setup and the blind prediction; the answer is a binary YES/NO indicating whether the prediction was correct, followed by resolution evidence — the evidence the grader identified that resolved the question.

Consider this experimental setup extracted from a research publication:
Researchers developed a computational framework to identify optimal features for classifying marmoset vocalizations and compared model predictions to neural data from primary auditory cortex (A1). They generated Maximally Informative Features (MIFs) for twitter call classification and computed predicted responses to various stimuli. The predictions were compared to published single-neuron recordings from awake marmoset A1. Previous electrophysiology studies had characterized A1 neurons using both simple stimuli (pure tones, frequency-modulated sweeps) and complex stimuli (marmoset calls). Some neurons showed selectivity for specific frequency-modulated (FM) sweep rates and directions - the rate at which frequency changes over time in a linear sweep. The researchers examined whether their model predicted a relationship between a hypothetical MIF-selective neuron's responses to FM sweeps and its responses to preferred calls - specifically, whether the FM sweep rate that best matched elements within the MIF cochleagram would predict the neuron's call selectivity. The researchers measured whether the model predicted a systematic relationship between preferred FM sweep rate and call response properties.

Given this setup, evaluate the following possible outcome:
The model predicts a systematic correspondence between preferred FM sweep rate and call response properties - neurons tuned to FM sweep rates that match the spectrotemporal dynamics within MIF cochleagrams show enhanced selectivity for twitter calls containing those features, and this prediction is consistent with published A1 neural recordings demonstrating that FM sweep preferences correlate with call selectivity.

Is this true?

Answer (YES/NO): YES